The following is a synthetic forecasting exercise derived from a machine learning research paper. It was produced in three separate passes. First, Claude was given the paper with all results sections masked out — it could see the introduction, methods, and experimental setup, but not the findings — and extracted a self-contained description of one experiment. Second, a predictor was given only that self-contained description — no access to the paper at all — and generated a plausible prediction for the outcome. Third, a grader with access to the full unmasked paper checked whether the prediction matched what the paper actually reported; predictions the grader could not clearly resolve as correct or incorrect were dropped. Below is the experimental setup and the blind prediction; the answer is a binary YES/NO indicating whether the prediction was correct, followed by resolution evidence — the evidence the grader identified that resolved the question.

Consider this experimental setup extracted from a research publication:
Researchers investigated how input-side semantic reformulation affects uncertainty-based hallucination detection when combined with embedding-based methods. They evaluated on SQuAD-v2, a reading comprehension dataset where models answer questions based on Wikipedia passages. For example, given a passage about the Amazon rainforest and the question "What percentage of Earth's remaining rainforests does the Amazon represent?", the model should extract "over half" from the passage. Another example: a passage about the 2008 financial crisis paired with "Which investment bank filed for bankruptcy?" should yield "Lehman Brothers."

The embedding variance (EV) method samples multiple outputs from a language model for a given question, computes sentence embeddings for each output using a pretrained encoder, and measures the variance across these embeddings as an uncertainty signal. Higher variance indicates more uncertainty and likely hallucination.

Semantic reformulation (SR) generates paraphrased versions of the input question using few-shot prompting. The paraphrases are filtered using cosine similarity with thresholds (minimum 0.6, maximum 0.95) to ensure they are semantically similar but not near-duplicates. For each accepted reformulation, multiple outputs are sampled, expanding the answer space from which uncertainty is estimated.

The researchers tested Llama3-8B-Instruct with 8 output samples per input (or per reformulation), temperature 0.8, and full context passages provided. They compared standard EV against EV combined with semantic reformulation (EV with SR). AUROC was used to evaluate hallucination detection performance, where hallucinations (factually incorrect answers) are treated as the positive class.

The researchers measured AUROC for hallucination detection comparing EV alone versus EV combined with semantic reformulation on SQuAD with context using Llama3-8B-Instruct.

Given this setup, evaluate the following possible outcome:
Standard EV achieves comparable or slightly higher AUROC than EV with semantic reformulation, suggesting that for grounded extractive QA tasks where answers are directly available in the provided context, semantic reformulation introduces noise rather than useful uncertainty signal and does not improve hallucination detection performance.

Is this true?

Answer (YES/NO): YES